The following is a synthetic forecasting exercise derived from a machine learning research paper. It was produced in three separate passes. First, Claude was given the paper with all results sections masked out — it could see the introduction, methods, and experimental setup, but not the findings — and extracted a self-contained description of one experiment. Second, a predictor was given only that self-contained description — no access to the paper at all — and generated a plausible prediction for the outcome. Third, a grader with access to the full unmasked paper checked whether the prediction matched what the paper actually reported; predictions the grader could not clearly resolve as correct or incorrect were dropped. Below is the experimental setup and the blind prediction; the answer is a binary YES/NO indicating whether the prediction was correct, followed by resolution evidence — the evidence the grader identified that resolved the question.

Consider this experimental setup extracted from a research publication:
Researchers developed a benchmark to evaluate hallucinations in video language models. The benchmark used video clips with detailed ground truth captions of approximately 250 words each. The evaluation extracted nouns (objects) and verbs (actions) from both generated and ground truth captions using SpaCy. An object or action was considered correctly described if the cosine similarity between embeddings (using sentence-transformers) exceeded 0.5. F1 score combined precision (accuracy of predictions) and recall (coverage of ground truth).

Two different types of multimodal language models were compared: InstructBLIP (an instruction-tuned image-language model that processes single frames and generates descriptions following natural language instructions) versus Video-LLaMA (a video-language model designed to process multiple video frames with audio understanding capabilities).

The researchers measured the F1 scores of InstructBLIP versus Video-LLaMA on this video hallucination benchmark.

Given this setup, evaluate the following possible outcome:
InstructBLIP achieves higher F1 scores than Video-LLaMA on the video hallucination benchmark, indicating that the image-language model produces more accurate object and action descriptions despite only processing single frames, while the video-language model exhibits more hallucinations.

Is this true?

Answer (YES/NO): NO